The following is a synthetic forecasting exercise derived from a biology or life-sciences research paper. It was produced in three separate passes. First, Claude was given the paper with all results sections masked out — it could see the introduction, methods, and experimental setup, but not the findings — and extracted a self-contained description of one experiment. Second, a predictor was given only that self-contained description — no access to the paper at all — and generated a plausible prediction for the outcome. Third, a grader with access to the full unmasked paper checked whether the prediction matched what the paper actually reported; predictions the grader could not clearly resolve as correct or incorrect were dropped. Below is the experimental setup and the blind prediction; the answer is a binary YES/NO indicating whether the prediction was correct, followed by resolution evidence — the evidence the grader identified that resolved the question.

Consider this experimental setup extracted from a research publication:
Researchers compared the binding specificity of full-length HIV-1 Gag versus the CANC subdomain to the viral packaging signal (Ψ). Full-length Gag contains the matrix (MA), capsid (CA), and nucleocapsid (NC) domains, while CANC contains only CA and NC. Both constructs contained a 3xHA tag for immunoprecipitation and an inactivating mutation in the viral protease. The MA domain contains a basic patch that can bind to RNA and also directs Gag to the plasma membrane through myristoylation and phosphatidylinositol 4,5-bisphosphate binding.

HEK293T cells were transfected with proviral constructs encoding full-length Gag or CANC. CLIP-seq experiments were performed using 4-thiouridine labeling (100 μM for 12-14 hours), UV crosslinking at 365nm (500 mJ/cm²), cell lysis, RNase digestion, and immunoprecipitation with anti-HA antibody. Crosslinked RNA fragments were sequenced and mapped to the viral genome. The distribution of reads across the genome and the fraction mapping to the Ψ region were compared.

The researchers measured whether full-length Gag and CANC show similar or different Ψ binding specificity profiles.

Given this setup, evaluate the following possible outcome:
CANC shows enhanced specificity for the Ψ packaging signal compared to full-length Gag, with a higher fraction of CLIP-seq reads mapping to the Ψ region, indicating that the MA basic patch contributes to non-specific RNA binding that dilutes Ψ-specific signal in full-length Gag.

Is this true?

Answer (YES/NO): NO